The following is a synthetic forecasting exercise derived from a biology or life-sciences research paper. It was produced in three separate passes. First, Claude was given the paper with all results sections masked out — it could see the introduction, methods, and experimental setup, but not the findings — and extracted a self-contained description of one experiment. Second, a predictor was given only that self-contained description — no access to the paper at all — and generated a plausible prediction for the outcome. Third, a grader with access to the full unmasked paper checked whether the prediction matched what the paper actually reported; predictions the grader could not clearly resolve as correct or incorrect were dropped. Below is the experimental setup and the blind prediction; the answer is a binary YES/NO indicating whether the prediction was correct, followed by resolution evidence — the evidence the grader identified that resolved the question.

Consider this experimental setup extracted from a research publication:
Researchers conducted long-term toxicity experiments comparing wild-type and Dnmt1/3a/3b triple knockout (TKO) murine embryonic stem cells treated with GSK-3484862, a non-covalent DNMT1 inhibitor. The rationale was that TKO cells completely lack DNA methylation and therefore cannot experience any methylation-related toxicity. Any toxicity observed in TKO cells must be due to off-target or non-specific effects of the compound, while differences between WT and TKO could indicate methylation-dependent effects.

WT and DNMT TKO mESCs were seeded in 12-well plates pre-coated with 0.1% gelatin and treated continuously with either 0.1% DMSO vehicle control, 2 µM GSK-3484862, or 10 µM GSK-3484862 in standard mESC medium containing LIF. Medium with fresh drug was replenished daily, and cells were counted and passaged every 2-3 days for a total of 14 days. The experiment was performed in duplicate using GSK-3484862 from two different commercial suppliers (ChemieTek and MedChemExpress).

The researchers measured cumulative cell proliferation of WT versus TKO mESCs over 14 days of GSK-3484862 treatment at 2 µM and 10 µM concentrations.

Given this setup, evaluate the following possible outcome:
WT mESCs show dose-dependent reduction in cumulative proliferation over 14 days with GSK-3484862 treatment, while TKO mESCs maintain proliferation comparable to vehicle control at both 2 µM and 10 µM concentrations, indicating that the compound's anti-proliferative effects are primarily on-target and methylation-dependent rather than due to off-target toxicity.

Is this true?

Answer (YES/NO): NO